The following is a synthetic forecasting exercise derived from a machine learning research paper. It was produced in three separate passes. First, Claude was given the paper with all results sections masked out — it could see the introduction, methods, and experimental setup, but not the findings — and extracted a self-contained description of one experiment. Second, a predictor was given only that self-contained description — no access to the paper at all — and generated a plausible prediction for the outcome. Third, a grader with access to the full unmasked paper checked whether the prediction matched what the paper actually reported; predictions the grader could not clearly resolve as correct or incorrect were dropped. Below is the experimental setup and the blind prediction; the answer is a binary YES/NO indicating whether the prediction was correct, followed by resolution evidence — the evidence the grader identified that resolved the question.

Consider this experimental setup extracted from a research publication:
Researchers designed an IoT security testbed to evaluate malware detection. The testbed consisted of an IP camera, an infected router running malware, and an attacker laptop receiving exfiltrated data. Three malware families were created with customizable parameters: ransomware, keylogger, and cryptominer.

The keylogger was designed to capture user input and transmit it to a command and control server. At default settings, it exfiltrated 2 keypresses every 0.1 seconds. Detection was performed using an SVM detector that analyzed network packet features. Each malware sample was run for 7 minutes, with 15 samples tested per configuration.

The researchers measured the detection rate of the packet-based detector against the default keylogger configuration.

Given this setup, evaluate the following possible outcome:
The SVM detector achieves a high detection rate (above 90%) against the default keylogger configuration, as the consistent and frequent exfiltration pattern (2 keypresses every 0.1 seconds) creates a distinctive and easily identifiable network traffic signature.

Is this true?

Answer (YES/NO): NO